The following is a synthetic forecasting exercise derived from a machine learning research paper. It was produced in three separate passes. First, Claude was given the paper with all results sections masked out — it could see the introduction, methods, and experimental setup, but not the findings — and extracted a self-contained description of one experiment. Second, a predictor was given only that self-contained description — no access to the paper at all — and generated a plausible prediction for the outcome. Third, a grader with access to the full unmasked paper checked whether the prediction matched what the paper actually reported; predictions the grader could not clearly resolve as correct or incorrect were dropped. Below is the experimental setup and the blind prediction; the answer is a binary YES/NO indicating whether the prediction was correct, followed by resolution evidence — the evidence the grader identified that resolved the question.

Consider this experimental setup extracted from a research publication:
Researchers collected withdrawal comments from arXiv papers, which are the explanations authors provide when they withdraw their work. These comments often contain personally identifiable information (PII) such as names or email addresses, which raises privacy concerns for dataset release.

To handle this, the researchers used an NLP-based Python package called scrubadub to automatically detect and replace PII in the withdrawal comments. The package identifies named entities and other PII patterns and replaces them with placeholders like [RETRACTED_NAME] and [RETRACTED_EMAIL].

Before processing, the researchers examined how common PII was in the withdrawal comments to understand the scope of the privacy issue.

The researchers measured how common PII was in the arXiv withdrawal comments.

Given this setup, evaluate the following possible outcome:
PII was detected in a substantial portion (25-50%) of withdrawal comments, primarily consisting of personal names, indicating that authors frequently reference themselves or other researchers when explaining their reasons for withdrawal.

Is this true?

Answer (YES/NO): NO